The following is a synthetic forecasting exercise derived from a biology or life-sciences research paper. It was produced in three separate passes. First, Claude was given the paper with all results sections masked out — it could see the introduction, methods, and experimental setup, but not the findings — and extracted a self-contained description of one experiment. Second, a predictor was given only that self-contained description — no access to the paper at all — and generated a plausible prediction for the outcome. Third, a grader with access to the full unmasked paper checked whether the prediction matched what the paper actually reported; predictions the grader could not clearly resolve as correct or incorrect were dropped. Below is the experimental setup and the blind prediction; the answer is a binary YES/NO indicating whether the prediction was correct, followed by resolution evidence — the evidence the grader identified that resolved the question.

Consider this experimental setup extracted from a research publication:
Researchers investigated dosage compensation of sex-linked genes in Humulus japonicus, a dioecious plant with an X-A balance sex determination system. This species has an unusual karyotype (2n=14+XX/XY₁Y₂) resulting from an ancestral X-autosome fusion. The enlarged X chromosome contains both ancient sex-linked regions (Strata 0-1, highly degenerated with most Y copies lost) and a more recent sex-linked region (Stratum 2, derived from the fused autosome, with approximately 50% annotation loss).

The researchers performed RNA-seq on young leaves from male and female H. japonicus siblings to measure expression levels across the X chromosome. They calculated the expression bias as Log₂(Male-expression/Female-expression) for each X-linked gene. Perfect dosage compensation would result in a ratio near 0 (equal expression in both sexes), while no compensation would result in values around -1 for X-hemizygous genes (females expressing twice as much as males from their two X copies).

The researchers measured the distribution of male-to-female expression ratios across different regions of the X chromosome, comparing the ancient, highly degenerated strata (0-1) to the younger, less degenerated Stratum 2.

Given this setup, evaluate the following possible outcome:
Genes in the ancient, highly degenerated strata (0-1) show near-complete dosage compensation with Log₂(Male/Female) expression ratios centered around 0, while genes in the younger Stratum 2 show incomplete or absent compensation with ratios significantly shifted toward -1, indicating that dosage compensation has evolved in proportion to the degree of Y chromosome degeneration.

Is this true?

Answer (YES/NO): NO